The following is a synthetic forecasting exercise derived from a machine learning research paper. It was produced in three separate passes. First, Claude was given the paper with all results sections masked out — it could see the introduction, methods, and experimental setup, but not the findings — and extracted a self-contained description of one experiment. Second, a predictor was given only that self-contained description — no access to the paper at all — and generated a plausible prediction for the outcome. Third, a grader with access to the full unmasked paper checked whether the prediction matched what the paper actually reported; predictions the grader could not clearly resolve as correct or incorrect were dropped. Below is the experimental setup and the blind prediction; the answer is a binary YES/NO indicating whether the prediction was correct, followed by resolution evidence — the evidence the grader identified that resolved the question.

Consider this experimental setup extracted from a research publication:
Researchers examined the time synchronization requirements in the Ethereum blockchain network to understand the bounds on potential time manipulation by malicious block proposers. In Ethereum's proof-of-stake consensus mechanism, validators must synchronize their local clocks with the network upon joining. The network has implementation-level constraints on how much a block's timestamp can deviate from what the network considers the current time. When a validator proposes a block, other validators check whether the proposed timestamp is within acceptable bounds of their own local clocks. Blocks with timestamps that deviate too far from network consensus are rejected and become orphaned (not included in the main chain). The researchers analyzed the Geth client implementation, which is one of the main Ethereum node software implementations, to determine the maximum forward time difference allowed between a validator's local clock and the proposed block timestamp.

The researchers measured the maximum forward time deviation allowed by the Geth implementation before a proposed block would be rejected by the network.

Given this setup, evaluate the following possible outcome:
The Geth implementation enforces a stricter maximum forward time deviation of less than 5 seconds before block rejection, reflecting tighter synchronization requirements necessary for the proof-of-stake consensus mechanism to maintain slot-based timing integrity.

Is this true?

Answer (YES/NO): NO